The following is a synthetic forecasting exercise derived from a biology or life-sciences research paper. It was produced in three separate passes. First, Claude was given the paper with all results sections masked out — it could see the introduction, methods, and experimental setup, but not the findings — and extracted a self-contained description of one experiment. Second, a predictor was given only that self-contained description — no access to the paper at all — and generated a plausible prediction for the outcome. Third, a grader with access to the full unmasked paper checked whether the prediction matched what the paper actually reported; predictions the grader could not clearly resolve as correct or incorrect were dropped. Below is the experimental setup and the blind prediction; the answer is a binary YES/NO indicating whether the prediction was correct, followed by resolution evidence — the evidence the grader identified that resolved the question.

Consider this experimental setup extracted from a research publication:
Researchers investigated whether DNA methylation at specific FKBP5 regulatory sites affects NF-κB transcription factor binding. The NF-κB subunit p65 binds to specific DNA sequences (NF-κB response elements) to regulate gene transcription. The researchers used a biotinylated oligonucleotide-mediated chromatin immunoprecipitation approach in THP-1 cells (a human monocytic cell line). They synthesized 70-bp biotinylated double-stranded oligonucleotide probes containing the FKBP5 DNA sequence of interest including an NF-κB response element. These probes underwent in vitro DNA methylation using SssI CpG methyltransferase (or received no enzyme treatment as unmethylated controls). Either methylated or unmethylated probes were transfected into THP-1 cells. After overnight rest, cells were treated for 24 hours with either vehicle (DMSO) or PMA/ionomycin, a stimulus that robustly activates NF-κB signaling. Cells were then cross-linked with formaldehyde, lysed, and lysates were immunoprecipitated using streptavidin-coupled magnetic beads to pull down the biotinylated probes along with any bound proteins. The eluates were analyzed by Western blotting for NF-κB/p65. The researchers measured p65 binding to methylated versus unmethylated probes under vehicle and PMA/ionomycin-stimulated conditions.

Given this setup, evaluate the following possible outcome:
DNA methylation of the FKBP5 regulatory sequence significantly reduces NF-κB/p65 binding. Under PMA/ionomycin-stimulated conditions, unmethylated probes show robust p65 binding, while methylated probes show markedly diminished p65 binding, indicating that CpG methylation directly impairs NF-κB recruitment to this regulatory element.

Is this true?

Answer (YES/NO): YES